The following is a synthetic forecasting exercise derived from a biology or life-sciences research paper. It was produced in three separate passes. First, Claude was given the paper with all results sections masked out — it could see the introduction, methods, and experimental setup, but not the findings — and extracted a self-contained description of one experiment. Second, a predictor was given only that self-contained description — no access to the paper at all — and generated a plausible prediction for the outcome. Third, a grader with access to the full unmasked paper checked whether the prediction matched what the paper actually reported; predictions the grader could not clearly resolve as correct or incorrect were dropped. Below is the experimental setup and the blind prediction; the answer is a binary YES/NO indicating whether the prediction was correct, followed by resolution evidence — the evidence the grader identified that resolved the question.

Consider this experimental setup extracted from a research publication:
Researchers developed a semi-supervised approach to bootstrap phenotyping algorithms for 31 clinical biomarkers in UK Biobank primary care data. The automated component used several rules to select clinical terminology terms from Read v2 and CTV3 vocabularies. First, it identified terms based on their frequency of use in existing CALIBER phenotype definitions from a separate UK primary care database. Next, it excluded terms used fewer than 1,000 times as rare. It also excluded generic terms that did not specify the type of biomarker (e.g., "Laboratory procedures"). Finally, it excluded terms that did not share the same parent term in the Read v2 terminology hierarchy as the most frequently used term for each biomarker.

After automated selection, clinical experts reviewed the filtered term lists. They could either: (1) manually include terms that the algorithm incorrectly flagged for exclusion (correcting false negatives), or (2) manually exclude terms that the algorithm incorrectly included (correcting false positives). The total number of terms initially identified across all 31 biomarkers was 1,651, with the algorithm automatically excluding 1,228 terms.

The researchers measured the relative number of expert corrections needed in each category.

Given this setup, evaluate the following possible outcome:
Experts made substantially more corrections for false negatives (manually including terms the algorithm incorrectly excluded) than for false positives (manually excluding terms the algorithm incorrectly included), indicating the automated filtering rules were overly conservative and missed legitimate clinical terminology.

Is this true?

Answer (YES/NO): NO